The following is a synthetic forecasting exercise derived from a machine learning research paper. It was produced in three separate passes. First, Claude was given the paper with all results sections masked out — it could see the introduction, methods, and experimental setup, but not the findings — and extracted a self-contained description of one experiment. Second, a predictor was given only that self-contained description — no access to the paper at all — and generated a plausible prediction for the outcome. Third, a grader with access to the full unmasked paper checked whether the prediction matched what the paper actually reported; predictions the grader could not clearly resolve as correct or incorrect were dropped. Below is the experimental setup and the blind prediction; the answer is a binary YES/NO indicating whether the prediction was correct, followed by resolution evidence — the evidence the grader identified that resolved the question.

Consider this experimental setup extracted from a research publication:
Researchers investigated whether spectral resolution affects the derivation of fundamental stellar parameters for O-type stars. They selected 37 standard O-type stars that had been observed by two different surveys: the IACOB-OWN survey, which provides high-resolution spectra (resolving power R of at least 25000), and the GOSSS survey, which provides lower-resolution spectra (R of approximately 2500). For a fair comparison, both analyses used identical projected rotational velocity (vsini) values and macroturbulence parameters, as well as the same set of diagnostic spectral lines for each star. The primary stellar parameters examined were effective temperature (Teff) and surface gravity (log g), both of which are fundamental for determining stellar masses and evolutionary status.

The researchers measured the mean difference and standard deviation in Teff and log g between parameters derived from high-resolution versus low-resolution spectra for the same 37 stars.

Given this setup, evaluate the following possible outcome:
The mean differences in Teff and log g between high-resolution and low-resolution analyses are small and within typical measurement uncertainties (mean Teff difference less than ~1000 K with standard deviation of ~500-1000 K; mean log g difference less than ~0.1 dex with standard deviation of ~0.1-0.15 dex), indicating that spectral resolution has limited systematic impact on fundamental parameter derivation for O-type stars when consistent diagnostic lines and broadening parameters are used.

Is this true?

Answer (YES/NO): YES